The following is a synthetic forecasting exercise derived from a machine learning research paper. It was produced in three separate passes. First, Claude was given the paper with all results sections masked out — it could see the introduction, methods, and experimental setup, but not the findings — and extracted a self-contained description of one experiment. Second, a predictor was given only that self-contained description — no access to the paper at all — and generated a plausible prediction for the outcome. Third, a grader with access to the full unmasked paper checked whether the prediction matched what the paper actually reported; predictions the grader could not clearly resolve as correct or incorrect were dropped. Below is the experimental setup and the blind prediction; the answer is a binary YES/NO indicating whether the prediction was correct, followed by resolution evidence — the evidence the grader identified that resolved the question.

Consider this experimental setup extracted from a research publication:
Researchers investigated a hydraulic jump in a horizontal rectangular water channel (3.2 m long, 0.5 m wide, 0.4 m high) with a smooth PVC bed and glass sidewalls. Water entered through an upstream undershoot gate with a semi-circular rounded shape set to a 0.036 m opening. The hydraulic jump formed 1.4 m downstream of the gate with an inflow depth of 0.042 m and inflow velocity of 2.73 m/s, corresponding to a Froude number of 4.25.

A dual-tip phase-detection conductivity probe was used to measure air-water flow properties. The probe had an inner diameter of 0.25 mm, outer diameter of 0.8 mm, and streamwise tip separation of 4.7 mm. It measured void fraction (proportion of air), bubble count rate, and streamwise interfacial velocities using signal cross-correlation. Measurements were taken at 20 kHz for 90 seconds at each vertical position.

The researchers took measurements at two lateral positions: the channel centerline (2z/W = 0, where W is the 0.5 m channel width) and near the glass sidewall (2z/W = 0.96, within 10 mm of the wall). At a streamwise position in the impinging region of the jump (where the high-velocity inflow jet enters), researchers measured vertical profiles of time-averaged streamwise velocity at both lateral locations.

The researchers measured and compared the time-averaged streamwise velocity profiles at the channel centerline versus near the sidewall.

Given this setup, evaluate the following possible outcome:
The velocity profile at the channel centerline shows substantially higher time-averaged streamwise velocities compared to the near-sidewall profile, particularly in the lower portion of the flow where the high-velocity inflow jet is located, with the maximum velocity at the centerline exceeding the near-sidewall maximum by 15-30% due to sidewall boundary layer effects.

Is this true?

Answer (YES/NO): NO